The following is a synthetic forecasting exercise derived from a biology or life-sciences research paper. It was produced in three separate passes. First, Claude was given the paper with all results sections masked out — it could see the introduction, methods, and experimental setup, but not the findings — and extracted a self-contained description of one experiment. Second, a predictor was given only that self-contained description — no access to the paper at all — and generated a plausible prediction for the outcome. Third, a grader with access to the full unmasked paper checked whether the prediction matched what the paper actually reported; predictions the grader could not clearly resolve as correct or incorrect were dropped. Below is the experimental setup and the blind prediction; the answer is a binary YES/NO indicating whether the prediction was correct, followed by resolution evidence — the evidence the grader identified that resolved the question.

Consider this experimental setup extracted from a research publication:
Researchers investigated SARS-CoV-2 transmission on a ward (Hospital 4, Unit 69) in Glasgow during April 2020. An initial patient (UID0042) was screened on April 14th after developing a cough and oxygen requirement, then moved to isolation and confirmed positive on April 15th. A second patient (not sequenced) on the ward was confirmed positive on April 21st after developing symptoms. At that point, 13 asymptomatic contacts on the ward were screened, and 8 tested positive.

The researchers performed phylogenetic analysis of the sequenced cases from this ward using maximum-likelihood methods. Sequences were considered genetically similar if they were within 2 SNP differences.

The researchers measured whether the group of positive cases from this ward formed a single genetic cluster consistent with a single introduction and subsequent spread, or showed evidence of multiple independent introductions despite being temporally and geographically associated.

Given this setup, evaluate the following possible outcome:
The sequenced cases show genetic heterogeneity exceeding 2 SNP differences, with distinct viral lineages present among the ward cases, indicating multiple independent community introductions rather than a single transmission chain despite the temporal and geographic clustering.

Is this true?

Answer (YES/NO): NO